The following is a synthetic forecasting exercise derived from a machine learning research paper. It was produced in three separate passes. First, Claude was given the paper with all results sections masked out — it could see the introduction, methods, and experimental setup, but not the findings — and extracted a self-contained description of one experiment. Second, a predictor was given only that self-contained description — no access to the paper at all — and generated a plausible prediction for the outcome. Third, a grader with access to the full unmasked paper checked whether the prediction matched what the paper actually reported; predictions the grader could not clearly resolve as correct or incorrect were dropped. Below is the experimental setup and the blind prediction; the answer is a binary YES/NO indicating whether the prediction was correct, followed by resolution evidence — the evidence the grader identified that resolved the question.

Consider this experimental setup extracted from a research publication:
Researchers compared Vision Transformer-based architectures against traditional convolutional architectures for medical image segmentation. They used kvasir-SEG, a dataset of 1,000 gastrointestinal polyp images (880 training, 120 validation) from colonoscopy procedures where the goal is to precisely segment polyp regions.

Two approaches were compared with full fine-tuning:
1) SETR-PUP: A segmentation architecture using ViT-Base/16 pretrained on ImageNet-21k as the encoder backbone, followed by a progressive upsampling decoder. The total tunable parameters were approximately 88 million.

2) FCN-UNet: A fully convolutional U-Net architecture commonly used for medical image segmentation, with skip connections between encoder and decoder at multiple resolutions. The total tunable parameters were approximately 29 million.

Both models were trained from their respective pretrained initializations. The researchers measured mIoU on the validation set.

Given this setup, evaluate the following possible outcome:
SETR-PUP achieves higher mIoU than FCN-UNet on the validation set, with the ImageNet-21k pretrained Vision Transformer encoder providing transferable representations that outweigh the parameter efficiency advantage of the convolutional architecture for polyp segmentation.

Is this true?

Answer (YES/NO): NO